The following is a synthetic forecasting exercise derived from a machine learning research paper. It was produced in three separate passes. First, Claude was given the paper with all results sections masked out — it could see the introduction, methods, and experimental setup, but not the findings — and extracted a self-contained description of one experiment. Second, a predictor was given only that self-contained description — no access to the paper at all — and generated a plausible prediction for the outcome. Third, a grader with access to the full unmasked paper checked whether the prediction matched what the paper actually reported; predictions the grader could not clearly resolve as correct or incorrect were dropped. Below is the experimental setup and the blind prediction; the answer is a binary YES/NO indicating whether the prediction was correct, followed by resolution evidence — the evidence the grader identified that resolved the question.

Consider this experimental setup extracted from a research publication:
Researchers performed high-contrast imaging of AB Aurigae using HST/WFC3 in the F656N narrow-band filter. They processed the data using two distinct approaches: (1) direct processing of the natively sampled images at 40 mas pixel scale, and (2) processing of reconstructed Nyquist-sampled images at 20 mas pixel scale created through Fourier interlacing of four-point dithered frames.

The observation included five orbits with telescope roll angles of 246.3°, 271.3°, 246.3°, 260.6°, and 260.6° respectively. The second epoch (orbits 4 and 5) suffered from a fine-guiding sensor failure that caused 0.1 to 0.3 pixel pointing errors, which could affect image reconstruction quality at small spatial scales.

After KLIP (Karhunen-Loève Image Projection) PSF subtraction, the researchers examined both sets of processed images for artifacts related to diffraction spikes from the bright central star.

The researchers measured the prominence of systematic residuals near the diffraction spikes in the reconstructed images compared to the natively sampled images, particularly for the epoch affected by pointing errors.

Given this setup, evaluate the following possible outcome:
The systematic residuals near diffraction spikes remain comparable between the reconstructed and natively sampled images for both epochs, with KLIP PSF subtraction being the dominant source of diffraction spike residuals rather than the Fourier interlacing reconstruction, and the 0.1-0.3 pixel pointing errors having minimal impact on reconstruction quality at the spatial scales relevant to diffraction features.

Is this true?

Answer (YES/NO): NO